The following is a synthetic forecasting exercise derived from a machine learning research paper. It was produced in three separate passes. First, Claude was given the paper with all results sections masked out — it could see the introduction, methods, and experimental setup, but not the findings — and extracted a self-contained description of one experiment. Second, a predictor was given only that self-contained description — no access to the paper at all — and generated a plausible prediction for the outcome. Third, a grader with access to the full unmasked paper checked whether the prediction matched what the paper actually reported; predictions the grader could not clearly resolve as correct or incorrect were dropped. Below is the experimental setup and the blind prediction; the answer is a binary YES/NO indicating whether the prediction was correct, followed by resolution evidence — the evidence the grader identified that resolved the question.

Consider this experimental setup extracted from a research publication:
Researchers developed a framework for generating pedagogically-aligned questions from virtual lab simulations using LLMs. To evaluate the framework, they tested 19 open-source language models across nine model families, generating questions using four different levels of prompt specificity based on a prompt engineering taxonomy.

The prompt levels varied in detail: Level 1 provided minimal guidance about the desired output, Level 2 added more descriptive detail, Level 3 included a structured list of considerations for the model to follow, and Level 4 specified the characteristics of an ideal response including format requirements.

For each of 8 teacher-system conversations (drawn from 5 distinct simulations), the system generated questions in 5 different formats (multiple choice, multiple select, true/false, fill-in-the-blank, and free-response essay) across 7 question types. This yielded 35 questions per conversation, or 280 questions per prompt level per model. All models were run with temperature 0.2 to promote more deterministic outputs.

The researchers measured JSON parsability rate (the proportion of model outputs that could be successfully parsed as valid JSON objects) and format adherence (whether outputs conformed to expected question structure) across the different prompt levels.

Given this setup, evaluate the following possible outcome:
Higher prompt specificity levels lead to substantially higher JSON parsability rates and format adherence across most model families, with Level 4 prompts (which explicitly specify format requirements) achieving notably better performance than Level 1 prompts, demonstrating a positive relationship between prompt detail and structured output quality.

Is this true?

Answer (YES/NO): NO